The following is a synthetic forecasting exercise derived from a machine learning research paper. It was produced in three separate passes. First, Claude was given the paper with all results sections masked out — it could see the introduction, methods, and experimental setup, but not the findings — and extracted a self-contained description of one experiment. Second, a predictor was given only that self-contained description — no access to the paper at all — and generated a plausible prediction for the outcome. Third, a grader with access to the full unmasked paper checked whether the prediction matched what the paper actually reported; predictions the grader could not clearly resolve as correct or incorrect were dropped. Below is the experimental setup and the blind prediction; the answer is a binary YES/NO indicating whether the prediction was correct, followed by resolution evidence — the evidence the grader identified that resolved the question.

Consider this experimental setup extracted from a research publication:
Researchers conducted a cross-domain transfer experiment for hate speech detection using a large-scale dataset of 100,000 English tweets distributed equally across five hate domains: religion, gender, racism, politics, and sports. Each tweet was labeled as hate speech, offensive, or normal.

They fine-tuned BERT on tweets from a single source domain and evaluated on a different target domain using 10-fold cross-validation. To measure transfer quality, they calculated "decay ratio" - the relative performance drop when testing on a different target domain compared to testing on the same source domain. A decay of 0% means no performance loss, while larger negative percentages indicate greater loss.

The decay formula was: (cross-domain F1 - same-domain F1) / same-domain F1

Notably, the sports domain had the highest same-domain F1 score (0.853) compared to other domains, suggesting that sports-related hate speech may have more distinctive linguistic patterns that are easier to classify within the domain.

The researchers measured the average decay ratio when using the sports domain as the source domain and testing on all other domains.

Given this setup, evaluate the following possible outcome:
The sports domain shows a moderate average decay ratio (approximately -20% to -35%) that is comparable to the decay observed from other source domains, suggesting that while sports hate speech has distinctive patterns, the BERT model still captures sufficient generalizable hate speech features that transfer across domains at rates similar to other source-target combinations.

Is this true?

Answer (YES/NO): NO